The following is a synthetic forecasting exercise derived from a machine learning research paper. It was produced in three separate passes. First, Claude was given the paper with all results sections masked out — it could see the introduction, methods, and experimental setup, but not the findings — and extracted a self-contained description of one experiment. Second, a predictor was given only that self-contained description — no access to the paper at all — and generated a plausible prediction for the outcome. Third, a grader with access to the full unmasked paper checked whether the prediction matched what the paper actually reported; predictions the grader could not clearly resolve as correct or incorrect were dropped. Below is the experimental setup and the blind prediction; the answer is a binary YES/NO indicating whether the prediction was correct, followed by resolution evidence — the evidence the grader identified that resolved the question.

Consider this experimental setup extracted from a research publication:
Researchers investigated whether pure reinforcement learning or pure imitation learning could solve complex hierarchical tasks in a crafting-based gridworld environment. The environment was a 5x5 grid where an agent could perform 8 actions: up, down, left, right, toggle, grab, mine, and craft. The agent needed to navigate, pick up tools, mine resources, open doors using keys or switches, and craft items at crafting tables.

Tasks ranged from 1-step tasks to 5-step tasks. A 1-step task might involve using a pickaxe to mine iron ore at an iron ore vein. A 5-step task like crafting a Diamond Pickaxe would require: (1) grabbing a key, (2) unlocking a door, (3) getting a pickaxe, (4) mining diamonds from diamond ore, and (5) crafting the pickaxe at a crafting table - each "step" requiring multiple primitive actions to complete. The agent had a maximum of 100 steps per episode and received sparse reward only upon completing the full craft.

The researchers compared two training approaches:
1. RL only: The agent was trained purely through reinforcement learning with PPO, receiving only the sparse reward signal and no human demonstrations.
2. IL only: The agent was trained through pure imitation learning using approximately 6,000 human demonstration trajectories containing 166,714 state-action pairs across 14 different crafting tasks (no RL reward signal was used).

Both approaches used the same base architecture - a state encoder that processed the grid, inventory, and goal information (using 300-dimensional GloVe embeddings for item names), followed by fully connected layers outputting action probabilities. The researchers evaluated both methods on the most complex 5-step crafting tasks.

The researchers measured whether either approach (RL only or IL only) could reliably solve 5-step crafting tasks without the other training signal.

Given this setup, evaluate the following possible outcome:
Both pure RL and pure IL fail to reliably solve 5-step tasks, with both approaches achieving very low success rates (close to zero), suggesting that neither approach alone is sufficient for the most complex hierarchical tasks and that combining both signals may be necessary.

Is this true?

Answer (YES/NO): YES